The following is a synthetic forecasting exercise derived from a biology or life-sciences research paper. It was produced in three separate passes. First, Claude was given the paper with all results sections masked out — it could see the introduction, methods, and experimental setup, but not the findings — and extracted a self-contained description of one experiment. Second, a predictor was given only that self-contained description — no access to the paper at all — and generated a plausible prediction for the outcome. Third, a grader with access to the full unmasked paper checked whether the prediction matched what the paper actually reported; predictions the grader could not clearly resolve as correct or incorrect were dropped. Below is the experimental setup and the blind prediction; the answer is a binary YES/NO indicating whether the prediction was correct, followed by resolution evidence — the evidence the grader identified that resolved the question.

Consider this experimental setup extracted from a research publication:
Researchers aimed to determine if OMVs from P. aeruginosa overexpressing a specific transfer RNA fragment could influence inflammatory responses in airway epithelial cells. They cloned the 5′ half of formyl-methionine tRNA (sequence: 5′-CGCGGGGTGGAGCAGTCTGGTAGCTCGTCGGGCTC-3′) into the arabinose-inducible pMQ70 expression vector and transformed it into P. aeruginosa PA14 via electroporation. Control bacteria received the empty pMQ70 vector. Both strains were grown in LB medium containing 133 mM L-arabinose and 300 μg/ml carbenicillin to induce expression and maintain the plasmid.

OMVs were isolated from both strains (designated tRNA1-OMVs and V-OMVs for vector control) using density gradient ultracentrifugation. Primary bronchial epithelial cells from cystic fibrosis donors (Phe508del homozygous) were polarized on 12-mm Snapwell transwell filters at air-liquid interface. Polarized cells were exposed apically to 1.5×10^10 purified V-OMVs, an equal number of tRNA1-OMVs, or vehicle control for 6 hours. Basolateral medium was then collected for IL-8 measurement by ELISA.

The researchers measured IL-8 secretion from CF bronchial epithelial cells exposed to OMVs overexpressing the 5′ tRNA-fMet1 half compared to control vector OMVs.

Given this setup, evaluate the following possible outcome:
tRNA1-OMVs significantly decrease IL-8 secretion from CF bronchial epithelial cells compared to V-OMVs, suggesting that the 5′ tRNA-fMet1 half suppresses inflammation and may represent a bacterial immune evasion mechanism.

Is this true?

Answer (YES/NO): YES